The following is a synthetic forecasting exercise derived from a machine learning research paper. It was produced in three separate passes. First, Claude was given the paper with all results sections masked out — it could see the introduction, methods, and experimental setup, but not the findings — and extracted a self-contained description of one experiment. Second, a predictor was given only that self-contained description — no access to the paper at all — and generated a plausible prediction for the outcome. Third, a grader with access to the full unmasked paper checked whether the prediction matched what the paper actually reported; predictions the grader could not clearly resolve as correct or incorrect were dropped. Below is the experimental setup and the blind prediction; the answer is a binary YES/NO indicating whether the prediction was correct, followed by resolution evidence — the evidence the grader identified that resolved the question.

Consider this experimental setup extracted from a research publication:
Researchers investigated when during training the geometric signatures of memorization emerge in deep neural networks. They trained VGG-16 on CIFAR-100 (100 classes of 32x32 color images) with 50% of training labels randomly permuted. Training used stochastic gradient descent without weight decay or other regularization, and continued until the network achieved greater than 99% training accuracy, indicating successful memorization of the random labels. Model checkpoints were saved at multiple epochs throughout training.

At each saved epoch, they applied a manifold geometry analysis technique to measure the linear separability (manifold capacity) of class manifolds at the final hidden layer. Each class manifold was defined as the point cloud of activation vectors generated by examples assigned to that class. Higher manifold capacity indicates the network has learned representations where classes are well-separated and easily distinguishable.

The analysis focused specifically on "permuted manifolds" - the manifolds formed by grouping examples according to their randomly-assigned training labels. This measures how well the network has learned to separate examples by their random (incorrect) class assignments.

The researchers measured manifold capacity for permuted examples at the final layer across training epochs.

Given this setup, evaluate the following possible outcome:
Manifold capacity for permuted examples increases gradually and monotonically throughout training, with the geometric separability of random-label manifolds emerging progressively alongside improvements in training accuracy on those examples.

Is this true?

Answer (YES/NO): NO